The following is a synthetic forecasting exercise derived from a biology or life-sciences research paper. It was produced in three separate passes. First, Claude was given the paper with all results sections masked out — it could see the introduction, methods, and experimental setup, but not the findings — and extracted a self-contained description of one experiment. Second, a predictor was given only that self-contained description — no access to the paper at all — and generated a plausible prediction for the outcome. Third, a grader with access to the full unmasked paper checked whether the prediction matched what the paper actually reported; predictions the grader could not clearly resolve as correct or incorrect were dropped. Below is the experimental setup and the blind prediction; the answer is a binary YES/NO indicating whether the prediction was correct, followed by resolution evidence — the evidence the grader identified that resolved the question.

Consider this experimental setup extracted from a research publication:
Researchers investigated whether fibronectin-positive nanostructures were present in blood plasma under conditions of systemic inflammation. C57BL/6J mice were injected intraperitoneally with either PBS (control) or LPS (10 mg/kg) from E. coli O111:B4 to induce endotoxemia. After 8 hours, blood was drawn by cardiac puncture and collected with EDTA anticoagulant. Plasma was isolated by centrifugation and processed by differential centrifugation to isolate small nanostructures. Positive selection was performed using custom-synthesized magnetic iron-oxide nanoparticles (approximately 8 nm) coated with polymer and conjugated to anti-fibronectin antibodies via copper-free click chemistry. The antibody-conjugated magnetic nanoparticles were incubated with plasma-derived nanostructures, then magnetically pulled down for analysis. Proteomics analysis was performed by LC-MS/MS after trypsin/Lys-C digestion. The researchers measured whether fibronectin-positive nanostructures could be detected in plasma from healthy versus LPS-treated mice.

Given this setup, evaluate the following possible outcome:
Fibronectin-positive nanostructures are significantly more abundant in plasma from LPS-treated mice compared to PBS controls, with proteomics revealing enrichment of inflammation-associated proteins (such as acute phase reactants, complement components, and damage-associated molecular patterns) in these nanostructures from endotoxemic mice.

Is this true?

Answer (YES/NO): NO